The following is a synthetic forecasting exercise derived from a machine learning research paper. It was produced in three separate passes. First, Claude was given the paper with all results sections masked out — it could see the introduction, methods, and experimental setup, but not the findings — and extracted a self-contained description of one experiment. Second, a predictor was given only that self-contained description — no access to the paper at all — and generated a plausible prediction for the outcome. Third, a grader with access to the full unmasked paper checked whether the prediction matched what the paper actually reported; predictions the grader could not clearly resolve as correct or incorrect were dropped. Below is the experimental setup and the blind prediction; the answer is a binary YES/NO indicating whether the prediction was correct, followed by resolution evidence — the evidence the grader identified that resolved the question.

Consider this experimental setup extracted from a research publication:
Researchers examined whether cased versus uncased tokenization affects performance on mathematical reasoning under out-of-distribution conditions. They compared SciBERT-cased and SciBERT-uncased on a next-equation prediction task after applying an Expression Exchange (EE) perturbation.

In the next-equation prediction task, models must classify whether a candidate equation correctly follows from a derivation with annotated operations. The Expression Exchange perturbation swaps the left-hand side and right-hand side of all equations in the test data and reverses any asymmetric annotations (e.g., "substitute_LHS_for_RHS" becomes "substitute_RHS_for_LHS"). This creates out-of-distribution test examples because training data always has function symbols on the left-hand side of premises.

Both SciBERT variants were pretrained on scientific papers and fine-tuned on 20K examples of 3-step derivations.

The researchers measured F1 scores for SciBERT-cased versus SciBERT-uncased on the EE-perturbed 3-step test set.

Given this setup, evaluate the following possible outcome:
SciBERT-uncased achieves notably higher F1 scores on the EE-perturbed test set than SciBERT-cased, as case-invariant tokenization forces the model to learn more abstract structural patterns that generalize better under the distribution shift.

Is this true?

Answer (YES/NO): YES